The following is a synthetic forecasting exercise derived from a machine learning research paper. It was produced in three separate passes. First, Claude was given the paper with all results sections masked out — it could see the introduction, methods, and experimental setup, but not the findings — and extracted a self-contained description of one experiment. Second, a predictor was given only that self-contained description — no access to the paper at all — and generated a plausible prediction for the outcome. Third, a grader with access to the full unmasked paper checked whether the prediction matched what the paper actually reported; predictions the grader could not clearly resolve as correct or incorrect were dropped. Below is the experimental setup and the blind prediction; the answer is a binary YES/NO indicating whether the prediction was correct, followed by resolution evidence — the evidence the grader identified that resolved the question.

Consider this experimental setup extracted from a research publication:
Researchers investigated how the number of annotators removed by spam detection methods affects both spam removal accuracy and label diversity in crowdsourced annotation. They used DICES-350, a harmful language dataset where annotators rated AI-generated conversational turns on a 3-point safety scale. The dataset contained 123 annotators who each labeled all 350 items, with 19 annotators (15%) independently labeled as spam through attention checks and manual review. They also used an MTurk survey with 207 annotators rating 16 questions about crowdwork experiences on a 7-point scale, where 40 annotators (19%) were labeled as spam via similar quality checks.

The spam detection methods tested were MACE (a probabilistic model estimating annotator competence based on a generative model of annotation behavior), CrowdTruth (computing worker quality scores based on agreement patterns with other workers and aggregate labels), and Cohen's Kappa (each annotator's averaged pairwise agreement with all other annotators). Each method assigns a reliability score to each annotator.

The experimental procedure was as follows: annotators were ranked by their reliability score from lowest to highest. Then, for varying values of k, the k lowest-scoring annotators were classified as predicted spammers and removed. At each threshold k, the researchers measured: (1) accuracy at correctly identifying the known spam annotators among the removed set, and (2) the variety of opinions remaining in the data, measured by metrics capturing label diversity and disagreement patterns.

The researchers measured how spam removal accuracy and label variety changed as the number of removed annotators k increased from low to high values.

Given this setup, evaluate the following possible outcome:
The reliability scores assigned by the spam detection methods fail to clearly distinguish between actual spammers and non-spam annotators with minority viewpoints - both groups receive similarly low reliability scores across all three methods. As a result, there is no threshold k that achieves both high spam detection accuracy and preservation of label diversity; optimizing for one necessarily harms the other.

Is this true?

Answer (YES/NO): NO